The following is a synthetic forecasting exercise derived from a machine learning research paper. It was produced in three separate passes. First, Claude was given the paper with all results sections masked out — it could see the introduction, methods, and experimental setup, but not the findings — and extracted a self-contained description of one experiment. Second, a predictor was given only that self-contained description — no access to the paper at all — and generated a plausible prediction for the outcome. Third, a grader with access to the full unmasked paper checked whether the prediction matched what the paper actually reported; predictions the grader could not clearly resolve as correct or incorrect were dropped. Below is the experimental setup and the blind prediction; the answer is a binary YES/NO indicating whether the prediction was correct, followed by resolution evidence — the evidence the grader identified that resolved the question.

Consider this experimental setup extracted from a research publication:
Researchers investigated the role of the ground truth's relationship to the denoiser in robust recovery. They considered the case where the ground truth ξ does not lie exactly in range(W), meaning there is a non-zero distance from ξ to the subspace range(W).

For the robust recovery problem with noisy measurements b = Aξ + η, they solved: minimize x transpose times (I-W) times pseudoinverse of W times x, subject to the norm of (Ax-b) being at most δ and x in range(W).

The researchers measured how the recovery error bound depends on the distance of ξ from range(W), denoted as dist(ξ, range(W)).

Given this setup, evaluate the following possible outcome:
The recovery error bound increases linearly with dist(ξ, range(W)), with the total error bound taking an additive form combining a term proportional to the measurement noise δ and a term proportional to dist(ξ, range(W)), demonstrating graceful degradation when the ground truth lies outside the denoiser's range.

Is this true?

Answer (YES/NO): YES